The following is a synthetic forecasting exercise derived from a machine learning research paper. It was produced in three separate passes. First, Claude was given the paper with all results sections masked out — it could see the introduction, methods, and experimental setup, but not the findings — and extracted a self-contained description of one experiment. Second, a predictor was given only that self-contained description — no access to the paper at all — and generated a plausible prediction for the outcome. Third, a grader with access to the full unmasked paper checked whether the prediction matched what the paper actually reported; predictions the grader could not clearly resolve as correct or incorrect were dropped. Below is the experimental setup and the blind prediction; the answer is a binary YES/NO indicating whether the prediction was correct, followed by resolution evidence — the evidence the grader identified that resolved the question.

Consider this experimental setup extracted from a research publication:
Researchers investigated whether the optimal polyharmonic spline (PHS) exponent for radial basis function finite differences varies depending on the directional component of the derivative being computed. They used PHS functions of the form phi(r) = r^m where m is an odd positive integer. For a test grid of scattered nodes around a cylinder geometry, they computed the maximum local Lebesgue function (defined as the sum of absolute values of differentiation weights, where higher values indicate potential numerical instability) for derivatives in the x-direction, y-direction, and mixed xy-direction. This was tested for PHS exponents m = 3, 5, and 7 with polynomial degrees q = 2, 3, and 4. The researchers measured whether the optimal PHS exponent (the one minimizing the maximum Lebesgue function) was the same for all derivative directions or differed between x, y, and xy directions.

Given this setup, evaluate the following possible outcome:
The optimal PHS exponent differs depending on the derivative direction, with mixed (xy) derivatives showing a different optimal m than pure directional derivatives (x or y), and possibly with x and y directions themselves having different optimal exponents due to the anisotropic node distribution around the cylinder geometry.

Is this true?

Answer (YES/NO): NO